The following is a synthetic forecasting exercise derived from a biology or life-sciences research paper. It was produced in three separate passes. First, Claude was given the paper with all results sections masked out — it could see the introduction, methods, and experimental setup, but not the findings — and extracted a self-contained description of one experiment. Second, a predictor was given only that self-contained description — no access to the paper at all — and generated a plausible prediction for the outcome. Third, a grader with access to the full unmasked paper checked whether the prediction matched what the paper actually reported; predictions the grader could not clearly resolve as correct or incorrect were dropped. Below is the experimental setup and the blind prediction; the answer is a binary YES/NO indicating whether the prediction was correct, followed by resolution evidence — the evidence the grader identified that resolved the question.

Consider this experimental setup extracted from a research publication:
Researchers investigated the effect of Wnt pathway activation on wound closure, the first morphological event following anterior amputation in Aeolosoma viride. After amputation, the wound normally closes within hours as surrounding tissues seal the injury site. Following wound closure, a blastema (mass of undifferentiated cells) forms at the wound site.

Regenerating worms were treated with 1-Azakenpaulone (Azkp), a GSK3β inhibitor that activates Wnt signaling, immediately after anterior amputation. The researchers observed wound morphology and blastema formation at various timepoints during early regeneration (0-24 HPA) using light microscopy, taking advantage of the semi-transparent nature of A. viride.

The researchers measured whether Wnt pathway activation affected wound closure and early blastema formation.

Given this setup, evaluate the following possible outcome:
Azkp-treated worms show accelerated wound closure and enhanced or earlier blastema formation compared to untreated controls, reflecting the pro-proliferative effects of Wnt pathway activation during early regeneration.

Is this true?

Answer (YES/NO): NO